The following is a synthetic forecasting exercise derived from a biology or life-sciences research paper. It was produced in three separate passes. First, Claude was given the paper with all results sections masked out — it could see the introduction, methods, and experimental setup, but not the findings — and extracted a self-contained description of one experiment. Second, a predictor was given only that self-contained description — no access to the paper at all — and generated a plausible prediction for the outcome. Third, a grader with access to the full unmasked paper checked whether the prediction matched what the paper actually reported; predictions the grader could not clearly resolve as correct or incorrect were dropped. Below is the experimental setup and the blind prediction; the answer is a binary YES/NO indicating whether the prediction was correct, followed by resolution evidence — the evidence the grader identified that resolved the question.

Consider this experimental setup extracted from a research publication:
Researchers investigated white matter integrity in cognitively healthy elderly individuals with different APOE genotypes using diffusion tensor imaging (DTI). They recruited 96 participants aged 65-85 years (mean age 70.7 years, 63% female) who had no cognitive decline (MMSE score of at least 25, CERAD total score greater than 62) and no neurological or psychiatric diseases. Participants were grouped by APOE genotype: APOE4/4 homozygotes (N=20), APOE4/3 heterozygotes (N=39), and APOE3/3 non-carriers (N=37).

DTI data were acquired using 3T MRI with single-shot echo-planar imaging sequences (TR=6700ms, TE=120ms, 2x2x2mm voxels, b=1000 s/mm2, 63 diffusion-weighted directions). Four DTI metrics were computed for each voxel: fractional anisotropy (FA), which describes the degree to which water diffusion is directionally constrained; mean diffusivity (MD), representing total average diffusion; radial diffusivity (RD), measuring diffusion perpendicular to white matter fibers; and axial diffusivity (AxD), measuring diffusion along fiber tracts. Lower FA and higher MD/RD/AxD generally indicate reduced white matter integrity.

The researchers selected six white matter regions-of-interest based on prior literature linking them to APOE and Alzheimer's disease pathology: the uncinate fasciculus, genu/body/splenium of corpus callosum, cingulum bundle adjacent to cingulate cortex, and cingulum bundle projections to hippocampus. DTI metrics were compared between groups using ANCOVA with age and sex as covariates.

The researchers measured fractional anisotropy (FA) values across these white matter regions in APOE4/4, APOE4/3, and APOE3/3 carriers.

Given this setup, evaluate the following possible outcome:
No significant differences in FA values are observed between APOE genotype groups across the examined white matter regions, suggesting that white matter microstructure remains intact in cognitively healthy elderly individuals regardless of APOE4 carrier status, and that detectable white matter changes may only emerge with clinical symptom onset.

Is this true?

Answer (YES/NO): NO